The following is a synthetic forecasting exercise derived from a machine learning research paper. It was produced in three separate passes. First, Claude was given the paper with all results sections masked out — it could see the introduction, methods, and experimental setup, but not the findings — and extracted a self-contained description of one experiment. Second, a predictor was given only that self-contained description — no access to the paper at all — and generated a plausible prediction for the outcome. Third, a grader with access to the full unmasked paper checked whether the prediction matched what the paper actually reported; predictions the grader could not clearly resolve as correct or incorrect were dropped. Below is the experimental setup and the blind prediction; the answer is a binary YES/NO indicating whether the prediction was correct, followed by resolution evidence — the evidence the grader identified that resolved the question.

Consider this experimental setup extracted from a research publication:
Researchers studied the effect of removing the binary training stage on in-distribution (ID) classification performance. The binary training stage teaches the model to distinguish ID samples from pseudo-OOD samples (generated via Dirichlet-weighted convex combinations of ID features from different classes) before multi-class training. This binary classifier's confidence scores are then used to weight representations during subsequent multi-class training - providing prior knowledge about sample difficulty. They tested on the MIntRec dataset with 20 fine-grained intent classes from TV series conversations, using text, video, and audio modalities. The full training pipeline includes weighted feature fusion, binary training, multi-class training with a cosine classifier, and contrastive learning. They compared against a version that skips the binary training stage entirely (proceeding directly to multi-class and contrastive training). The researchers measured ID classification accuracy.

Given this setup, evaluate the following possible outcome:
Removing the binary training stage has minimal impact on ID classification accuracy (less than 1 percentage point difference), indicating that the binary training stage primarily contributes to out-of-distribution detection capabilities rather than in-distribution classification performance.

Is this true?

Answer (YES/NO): NO